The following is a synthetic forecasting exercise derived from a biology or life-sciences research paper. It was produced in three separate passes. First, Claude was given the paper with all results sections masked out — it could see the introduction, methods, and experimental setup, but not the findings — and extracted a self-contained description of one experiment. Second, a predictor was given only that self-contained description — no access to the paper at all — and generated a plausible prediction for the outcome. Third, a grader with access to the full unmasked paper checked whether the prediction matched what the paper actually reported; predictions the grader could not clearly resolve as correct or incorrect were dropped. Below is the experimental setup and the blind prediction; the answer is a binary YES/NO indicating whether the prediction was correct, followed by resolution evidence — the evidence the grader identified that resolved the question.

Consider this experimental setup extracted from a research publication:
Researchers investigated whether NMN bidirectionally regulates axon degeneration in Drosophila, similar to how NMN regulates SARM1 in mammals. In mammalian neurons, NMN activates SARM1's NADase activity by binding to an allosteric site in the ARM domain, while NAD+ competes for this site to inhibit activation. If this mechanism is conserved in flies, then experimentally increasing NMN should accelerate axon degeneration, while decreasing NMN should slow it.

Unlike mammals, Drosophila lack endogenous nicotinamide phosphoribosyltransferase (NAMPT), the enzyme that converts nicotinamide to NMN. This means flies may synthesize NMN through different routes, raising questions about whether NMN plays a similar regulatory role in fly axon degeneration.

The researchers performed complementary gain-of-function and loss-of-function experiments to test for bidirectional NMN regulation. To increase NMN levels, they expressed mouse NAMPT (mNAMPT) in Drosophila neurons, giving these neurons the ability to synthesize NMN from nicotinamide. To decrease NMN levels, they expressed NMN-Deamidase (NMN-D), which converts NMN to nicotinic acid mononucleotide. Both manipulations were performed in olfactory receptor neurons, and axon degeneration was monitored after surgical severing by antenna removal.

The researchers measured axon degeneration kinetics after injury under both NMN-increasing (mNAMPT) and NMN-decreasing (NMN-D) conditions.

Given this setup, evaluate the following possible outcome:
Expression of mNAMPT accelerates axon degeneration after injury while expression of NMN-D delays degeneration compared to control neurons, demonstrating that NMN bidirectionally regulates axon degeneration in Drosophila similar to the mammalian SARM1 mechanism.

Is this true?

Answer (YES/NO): YES